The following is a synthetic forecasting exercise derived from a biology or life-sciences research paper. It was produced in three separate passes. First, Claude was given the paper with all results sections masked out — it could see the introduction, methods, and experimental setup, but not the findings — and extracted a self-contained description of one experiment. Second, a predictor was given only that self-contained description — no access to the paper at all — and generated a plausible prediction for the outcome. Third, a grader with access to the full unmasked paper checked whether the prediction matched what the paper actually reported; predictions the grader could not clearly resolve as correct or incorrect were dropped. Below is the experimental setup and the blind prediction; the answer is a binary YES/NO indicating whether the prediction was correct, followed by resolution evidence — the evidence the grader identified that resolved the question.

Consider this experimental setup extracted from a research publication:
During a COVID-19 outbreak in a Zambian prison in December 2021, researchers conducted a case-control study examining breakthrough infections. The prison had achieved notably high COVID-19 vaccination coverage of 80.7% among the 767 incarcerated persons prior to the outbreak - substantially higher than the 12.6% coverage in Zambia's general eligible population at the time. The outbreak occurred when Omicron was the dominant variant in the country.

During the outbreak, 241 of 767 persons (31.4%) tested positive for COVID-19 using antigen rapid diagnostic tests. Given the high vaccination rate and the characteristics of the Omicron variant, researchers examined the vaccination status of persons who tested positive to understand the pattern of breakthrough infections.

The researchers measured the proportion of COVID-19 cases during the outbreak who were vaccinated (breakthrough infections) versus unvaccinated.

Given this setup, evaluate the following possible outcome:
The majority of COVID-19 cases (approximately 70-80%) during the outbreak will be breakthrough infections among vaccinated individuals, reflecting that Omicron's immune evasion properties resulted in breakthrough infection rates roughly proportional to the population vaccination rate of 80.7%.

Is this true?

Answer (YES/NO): NO